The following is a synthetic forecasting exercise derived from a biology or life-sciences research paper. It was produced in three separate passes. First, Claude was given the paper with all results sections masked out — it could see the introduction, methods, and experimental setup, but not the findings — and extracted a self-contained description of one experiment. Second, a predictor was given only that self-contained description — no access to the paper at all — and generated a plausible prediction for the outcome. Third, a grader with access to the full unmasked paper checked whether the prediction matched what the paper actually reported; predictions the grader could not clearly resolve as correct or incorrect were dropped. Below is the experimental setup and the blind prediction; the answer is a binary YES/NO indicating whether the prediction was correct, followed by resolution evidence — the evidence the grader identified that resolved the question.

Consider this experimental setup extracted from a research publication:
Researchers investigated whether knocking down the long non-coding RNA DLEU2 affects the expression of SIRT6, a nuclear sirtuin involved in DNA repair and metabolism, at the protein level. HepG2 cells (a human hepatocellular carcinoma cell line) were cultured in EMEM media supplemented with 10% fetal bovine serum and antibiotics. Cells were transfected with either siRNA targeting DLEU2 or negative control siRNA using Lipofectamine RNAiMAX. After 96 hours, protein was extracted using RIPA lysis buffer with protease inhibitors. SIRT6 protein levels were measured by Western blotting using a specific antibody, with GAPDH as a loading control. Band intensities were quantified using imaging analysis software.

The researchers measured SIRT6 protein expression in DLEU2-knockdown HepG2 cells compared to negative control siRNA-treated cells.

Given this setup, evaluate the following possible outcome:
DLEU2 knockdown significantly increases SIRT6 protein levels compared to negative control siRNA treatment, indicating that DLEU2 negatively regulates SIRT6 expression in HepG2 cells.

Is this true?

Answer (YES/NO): NO